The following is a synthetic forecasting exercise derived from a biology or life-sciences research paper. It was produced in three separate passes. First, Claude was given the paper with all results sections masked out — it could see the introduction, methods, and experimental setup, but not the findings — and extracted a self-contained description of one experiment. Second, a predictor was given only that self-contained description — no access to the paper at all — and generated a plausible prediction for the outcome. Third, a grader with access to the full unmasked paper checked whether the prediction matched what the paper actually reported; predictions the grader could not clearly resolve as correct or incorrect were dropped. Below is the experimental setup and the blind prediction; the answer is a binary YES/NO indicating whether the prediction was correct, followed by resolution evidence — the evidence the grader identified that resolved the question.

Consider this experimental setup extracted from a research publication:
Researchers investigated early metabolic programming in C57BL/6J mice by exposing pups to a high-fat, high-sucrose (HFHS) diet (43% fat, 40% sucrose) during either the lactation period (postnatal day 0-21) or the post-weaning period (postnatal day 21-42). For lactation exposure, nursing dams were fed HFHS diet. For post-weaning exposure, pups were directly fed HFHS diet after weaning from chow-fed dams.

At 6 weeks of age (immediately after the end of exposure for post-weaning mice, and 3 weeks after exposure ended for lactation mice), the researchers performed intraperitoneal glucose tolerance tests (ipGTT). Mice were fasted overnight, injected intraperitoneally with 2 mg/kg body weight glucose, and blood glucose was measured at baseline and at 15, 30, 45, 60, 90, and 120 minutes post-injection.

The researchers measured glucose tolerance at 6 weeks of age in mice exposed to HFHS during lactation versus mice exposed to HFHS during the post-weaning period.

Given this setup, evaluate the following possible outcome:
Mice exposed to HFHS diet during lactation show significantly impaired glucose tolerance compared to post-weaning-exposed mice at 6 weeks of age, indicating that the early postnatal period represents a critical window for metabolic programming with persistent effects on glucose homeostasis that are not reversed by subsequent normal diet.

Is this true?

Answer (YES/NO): NO